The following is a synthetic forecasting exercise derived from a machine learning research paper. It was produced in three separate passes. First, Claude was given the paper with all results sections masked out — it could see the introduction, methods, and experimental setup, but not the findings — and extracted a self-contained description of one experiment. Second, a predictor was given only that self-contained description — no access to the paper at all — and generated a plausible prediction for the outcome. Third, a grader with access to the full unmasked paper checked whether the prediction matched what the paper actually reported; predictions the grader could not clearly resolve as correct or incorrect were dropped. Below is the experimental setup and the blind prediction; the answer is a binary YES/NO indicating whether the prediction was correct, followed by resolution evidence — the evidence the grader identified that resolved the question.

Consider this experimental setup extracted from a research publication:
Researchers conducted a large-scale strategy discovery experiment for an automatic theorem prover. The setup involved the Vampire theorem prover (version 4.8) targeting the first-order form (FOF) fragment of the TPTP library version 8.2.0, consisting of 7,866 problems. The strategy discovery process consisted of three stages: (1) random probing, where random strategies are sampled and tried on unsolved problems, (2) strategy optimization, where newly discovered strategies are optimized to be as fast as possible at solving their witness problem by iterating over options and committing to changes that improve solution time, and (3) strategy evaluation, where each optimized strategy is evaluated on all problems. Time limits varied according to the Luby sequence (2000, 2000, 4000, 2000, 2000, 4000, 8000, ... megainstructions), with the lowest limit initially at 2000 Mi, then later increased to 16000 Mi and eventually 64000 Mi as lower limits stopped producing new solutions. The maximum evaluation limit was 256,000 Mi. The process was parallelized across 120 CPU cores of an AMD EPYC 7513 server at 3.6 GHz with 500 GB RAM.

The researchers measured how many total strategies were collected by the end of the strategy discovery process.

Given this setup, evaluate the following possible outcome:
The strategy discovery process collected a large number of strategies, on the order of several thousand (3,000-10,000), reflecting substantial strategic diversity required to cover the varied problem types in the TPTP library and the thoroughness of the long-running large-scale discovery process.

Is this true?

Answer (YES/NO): NO